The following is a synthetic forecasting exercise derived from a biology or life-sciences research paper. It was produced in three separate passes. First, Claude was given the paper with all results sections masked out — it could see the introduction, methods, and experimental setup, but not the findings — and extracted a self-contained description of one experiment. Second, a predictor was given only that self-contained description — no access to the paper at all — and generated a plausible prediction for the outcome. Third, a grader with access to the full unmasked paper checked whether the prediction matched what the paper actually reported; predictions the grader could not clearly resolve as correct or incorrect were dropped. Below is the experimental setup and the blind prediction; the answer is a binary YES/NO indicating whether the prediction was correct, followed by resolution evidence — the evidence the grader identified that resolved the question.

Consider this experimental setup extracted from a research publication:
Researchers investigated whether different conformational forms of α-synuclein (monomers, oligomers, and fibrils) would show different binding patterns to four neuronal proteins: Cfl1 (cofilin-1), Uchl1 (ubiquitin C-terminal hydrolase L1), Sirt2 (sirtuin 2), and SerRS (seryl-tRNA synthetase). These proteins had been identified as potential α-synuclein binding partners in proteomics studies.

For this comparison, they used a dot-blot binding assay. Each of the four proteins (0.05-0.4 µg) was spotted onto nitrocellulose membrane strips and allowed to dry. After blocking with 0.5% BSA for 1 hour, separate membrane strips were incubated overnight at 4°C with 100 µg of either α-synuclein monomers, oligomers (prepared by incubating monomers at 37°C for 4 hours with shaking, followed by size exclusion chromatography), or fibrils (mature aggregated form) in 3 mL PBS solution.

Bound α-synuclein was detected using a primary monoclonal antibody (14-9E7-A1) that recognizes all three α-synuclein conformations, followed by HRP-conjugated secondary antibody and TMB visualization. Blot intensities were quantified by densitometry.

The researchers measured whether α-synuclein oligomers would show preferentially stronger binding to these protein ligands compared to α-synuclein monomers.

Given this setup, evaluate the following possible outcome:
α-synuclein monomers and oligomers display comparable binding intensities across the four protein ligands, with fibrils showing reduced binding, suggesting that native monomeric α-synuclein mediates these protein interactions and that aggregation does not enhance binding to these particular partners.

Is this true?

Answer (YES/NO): NO